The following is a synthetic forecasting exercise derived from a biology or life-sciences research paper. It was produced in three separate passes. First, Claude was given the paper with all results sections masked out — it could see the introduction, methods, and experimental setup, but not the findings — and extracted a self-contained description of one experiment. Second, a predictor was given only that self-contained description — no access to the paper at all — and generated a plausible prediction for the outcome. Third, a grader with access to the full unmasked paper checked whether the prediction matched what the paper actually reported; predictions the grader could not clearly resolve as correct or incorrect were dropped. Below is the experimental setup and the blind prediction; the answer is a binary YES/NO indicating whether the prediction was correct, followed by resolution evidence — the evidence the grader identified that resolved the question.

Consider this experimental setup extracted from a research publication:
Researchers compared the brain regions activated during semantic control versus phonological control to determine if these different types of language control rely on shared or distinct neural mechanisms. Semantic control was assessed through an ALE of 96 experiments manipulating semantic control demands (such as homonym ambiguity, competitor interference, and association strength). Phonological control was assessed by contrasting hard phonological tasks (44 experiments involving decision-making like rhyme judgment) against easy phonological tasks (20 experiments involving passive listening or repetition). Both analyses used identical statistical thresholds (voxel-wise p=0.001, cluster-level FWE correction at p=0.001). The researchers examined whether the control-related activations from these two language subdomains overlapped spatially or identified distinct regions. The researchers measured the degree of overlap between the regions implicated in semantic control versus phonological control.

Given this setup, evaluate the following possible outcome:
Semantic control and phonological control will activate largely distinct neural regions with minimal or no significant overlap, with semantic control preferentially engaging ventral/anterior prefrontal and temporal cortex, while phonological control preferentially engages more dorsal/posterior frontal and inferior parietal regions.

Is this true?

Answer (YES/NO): NO